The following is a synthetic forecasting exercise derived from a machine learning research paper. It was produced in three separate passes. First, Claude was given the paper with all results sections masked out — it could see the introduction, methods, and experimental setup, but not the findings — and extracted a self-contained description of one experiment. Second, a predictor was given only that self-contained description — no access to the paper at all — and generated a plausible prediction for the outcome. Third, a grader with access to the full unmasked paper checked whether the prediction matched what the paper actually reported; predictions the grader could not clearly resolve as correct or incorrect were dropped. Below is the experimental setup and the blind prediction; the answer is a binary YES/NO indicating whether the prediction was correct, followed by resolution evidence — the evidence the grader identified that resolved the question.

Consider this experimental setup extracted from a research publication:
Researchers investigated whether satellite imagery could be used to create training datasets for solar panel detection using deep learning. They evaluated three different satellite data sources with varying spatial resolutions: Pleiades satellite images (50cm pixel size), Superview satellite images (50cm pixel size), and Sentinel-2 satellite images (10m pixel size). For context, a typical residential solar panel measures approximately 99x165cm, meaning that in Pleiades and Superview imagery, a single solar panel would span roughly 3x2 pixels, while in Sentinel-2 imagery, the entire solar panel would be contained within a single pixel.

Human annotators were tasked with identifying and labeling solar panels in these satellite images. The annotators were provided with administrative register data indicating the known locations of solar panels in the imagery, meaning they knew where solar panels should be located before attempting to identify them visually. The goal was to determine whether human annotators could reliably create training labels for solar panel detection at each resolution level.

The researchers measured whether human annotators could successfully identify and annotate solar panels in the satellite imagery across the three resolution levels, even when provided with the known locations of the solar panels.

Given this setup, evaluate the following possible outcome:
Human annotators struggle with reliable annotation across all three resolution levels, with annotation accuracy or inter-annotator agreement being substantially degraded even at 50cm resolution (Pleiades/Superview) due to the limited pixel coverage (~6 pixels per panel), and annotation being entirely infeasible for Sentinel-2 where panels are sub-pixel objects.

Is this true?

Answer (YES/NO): NO